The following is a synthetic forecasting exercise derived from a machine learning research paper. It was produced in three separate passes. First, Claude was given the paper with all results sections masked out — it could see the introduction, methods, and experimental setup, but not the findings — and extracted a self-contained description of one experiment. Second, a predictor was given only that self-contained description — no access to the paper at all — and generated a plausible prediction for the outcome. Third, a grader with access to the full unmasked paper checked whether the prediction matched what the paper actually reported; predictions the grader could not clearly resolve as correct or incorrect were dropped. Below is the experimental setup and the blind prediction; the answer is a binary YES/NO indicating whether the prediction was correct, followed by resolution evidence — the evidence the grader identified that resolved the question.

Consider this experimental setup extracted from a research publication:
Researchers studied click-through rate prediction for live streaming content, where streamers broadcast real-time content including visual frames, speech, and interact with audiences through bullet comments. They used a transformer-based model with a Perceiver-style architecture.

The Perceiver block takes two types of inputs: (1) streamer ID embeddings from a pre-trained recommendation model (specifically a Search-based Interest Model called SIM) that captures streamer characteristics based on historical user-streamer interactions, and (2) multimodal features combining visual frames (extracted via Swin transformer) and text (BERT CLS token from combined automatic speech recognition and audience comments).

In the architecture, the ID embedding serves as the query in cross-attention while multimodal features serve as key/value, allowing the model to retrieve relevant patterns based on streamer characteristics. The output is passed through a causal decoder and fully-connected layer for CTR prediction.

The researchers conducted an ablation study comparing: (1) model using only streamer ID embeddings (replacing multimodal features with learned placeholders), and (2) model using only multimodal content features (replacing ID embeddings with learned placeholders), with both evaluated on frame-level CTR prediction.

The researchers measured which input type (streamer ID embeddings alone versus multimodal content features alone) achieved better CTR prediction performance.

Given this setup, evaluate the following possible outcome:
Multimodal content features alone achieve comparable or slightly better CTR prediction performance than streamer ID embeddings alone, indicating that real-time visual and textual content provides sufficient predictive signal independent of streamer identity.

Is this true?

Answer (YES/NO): NO